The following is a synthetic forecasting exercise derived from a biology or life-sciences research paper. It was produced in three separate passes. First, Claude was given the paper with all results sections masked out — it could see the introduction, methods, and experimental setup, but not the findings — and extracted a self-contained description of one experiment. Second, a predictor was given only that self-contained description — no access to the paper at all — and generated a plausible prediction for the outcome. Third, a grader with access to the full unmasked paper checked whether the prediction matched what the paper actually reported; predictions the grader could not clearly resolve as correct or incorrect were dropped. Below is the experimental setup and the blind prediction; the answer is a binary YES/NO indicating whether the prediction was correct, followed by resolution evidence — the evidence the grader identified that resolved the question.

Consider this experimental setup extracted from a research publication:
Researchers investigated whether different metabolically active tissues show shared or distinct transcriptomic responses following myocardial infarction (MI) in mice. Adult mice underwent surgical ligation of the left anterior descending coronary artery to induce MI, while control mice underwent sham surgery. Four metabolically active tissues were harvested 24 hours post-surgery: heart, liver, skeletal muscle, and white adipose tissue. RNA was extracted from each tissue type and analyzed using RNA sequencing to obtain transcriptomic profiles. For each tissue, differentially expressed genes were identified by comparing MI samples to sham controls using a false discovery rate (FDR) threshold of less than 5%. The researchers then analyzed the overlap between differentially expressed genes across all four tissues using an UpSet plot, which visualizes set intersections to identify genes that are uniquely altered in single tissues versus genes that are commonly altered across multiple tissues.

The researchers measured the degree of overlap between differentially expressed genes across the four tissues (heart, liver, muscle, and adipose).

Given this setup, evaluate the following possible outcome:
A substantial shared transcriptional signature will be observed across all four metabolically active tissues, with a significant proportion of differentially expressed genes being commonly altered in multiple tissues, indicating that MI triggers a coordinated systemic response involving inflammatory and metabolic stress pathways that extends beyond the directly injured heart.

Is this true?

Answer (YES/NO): NO